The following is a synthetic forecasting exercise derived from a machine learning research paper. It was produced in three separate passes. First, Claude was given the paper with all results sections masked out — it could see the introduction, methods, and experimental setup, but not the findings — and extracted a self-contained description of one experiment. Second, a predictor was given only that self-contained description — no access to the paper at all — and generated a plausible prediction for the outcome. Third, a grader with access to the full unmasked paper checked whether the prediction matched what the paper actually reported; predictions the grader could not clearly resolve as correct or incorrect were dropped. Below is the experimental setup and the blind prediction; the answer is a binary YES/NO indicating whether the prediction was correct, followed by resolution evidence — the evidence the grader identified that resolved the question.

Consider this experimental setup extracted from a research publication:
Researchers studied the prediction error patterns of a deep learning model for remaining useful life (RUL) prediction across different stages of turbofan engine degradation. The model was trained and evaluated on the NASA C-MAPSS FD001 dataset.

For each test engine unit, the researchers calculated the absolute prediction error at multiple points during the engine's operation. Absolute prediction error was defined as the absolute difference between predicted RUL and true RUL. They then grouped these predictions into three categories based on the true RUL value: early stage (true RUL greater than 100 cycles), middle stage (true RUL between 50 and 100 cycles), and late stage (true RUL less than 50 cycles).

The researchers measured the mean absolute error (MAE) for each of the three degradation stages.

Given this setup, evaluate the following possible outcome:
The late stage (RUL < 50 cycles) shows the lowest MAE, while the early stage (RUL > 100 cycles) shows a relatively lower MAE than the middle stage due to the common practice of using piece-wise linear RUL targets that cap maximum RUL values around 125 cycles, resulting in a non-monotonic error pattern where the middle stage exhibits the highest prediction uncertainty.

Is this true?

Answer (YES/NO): NO